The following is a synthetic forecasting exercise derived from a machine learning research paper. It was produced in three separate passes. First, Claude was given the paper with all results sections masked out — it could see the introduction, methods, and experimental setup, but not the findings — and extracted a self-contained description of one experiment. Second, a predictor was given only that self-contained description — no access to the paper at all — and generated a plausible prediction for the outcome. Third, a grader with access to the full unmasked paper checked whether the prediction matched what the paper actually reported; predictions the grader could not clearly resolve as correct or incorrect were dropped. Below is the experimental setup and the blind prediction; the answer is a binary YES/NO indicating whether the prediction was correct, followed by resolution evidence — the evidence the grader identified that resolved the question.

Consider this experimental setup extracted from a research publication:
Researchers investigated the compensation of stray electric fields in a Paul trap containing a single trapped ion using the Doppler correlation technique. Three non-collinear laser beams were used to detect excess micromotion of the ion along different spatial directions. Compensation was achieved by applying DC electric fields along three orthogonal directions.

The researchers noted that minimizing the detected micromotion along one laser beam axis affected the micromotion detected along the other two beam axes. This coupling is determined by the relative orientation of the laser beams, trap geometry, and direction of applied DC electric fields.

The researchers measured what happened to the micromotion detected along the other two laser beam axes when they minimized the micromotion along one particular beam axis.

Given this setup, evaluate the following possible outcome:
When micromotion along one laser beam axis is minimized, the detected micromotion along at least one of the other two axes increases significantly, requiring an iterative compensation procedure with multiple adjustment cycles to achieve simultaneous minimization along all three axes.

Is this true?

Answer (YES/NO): NO